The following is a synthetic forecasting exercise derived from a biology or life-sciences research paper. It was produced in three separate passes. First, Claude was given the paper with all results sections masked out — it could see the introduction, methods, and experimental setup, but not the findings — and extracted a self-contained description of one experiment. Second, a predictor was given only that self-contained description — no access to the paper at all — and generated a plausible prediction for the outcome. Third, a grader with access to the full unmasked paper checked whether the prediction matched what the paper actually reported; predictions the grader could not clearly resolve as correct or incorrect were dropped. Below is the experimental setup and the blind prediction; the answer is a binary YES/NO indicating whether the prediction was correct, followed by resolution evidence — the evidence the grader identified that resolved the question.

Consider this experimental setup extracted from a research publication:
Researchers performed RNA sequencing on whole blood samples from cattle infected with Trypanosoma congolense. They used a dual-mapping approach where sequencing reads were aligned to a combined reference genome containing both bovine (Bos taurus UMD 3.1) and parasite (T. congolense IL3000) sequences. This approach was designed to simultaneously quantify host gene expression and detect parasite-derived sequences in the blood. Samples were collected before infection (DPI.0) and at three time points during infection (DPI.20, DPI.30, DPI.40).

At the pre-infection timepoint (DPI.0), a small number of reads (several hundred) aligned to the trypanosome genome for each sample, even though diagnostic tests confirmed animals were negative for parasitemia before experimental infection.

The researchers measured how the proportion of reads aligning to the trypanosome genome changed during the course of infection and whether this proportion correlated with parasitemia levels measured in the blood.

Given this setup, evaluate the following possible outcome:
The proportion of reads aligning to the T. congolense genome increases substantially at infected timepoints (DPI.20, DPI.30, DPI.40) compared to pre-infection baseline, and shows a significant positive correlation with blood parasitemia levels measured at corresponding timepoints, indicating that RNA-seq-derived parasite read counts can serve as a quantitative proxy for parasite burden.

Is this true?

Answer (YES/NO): YES